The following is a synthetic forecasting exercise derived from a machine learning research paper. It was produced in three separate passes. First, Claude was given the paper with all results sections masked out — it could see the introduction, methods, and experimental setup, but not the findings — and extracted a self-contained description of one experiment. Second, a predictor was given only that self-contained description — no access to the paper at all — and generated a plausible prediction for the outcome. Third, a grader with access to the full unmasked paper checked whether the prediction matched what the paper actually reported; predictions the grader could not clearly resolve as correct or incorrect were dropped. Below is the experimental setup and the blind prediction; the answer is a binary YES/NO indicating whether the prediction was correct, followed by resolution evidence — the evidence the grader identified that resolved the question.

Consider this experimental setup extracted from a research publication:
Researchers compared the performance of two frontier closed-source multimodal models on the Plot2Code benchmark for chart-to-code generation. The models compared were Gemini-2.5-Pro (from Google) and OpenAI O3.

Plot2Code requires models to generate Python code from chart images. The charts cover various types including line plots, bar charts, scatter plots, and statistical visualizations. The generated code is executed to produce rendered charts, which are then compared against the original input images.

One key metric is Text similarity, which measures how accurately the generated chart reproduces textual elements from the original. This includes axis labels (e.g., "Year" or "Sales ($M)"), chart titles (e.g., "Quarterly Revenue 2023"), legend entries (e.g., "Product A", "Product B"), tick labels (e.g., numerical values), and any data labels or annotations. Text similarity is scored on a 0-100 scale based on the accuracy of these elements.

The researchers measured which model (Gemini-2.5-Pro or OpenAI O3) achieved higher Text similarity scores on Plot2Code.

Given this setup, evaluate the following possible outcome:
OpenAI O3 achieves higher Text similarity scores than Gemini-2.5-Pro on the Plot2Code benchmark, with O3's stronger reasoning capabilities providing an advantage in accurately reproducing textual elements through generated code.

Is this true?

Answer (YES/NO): NO